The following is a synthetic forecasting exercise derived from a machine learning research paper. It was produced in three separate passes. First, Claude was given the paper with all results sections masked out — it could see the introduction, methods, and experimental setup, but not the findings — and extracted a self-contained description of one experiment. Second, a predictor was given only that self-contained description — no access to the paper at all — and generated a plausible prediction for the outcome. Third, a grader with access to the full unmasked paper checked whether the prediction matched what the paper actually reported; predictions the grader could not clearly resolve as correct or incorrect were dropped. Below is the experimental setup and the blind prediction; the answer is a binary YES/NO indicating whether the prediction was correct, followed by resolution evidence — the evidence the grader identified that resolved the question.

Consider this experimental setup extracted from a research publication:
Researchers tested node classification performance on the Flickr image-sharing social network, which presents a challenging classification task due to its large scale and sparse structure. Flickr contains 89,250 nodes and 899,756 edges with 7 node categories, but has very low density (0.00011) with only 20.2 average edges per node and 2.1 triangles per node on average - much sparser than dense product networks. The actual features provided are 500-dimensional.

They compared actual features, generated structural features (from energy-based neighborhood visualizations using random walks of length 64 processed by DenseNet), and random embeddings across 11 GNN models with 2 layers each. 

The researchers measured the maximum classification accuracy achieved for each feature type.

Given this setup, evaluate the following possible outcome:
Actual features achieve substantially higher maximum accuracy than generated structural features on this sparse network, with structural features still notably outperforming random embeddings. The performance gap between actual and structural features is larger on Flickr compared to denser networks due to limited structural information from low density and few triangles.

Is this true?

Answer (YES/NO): NO